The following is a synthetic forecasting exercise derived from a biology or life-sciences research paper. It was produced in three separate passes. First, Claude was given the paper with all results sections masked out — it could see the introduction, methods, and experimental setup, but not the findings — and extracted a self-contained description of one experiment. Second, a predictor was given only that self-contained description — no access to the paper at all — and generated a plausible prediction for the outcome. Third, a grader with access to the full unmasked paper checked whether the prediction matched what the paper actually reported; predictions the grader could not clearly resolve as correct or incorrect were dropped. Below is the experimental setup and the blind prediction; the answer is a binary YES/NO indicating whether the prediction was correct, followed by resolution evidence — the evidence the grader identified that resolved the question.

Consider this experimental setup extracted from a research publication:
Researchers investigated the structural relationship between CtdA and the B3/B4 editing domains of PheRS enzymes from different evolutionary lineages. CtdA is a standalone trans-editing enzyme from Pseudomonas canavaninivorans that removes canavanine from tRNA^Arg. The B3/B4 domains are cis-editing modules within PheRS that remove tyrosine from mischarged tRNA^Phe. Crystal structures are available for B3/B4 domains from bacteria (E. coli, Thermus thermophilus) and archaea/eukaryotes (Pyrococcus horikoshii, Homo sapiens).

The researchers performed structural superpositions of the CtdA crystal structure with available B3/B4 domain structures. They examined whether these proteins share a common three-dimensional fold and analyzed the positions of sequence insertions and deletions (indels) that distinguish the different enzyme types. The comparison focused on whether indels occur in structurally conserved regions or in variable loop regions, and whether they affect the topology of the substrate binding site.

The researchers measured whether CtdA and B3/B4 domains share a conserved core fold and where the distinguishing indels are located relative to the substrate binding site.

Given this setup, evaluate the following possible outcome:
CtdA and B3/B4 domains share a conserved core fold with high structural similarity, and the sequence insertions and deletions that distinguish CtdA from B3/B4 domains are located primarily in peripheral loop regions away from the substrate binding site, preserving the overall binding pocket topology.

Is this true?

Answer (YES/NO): NO